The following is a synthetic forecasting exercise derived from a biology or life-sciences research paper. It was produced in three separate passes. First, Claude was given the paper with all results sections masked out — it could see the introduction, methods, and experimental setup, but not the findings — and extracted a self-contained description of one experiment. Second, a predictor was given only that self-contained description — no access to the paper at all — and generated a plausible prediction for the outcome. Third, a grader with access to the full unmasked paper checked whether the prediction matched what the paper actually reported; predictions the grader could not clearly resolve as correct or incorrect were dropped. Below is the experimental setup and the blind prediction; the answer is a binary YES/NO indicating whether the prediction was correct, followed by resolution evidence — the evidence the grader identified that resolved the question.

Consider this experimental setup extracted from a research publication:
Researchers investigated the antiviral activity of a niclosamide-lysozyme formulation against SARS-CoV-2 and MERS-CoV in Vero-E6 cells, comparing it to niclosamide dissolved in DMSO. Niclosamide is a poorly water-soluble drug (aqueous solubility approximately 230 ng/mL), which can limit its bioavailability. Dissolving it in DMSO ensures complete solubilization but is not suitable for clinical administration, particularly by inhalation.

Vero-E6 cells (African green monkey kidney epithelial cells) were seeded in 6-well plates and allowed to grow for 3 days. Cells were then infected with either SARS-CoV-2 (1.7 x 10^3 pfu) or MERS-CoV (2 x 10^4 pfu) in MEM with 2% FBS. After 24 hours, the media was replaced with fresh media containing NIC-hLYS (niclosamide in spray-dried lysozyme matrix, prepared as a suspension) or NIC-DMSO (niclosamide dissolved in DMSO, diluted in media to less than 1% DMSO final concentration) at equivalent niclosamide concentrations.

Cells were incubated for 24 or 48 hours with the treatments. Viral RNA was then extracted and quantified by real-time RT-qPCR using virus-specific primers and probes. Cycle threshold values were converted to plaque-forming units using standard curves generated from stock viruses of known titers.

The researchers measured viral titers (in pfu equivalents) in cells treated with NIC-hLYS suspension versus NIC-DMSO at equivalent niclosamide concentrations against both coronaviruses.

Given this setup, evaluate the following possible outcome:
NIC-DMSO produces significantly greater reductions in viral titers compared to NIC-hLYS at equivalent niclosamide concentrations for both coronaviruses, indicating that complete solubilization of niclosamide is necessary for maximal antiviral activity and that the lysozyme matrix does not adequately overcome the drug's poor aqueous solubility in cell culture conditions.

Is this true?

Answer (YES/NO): NO